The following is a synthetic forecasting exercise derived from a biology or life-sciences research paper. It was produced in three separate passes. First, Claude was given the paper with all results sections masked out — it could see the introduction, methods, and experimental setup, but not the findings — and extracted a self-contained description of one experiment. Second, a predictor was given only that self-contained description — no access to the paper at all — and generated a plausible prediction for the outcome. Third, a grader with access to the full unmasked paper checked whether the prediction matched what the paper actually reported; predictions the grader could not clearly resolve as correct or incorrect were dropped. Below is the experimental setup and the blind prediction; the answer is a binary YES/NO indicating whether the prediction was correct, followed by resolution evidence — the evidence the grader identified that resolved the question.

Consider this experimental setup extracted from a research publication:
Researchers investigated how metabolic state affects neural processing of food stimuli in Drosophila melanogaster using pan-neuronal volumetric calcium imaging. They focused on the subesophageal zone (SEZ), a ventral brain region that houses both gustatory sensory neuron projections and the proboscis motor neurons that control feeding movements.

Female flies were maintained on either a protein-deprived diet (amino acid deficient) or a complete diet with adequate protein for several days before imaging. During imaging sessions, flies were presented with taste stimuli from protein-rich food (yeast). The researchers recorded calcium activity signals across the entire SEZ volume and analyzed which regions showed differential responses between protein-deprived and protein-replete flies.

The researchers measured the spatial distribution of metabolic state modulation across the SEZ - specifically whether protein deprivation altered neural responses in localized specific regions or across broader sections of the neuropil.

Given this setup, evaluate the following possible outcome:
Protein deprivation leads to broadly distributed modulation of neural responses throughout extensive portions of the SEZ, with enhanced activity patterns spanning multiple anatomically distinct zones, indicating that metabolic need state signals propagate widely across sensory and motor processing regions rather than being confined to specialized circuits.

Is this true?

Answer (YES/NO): YES